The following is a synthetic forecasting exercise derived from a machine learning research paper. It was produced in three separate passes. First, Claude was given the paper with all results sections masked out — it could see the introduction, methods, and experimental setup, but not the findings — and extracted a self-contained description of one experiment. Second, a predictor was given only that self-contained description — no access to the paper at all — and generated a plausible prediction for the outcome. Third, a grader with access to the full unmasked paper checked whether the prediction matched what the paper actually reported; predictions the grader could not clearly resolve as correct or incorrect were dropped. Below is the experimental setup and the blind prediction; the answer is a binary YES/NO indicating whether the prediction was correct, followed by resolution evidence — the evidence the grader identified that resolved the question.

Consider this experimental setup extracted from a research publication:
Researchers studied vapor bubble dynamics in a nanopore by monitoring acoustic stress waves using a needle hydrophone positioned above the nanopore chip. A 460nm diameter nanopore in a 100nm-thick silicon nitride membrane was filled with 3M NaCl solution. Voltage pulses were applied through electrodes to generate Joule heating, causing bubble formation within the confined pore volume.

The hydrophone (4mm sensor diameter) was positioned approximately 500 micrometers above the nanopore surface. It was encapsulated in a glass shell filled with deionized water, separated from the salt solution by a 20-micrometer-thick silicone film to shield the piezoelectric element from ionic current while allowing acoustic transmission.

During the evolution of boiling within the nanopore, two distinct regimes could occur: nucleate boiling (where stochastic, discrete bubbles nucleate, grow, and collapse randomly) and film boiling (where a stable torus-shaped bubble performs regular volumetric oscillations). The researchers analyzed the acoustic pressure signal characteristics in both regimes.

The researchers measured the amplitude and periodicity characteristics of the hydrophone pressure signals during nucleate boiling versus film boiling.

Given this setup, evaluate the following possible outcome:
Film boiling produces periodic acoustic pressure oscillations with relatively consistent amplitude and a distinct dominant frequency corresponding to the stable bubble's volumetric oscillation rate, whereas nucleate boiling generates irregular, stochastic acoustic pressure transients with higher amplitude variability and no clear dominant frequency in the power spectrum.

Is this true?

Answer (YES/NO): YES